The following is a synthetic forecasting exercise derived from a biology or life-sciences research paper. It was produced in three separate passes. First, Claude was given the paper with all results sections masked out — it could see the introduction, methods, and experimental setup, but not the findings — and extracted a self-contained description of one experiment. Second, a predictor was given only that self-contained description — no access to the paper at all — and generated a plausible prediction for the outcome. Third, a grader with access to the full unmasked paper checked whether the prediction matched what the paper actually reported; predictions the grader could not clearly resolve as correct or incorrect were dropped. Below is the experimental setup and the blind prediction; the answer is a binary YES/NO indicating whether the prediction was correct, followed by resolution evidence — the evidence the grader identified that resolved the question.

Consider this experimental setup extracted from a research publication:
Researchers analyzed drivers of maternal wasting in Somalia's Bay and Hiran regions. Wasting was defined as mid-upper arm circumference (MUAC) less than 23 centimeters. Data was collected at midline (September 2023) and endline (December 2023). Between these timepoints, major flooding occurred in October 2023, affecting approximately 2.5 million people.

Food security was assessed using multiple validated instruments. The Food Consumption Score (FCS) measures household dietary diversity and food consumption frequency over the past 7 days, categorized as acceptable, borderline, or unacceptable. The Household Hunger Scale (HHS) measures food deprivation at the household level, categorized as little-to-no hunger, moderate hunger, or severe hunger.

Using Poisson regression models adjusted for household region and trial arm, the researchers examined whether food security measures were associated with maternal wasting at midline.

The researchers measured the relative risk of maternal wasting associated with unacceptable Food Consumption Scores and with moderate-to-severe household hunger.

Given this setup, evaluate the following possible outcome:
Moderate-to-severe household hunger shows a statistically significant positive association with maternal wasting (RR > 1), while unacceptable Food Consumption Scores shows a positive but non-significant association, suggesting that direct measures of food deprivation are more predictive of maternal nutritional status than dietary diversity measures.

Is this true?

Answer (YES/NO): NO